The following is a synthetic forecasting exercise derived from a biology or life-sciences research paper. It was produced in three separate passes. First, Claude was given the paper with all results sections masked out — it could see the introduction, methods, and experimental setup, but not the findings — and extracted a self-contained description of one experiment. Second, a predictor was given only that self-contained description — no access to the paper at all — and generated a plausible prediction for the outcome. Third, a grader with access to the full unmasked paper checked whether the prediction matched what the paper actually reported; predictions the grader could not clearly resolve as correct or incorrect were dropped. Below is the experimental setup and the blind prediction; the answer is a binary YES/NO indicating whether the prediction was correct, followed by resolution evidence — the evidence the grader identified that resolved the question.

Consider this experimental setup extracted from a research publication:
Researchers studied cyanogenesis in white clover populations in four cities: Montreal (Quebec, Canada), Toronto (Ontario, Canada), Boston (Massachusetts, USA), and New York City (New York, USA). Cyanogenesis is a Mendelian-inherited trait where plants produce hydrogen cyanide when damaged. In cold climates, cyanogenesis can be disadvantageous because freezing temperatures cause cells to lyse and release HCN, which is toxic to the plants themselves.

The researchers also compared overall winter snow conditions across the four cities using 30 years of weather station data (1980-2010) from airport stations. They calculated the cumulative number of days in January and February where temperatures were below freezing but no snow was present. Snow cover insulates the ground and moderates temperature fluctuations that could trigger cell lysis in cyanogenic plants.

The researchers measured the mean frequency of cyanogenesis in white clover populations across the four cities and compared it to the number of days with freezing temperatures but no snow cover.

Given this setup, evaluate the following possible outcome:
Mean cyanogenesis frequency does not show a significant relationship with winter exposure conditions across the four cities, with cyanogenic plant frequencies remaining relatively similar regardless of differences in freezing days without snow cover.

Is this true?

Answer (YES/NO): NO